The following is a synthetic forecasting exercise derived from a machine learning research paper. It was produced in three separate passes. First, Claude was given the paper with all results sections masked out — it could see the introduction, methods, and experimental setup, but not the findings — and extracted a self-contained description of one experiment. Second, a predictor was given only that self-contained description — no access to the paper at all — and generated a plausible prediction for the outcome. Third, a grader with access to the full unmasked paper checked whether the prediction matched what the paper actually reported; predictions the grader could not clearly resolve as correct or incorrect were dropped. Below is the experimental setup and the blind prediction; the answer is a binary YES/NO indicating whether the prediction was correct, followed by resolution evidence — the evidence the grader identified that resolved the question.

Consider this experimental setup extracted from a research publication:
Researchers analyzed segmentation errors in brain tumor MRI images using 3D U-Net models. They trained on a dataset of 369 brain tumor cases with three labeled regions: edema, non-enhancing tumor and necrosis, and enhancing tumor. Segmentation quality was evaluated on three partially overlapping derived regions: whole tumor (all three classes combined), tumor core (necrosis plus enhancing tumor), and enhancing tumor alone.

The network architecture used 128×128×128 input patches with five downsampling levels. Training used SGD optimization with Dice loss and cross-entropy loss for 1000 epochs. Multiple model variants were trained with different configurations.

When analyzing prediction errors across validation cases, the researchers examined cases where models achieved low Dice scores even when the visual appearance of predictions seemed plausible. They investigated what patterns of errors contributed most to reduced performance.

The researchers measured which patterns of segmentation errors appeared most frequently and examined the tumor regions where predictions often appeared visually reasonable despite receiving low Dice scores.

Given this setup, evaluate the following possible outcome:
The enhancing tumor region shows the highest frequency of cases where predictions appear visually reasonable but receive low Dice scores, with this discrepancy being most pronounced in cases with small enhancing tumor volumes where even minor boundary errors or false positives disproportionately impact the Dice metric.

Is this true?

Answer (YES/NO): NO